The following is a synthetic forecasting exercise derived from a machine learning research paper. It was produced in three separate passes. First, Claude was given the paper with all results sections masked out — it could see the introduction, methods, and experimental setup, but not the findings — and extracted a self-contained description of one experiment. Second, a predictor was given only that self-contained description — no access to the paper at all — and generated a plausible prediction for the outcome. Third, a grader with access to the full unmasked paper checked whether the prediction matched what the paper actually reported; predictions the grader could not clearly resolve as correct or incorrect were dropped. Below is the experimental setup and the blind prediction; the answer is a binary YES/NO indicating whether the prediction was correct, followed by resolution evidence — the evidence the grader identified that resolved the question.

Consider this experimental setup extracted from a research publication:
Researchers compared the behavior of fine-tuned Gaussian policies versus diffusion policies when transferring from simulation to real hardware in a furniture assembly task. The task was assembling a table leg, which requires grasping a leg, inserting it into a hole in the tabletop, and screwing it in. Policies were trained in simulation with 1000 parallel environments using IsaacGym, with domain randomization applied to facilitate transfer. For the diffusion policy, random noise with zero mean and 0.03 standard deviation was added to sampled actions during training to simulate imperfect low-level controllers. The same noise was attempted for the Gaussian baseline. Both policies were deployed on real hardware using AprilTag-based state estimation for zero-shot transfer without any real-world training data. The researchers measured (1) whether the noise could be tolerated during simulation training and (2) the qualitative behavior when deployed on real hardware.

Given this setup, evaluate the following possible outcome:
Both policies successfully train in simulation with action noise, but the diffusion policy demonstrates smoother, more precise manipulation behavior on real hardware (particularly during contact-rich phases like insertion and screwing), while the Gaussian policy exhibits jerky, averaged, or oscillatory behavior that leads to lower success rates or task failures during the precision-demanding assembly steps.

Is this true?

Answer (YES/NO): NO